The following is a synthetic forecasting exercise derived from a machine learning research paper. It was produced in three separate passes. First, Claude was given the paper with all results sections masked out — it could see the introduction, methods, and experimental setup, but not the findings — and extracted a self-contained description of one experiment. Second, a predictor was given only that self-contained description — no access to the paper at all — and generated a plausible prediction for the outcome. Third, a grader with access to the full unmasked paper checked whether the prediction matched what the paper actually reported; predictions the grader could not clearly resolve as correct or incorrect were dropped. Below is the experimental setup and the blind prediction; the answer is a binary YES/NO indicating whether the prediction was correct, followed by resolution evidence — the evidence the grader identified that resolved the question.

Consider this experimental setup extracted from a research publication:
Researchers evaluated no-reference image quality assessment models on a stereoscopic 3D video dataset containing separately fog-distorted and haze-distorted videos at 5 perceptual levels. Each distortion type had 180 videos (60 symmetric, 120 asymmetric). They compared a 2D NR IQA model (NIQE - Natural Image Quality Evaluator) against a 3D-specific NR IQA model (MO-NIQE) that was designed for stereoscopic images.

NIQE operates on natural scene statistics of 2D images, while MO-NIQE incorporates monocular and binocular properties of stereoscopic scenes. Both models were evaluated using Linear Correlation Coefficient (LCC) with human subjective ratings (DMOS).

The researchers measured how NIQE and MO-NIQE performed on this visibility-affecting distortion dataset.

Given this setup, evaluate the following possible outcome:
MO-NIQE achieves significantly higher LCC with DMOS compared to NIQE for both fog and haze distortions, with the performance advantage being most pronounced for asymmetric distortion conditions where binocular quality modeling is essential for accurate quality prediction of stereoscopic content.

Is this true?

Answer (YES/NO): NO